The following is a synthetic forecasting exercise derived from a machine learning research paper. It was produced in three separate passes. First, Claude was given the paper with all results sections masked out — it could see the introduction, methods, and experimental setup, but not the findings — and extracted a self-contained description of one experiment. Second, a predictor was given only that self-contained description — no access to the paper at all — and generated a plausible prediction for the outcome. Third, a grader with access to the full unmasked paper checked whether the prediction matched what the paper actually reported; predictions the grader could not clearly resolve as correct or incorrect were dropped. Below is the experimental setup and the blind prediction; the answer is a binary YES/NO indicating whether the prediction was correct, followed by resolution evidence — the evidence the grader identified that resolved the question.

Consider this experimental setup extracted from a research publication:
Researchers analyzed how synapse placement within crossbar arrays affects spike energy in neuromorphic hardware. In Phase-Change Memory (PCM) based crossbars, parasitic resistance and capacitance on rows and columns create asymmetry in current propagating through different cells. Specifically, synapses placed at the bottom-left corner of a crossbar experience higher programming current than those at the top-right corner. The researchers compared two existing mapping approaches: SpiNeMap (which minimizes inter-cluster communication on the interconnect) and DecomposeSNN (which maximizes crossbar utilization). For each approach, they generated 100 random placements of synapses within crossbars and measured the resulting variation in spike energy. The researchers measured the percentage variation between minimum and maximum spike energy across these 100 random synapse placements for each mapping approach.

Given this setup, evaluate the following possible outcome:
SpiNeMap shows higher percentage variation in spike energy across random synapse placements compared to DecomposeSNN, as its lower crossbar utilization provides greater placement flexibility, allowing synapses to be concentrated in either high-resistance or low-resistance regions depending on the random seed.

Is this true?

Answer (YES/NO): NO